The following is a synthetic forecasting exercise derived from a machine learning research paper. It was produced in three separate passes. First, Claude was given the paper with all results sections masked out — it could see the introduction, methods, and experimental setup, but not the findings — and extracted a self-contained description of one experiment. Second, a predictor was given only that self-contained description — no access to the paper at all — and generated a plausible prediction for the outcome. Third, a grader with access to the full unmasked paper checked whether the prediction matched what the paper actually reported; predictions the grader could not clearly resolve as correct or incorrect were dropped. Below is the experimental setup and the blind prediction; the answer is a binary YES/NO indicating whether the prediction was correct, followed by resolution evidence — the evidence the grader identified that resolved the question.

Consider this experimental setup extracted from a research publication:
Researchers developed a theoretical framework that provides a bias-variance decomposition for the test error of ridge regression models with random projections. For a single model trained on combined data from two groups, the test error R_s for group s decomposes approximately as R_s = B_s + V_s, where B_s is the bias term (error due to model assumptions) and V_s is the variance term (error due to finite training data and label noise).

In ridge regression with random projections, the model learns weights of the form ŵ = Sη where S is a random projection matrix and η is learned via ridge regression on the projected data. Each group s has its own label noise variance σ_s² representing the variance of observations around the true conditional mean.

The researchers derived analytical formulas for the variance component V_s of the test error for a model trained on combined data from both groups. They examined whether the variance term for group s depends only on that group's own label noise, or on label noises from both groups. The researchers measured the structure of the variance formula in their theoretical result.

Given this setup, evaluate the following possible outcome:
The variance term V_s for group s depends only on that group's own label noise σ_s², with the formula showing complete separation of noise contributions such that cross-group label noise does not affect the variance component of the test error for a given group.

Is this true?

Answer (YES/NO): NO